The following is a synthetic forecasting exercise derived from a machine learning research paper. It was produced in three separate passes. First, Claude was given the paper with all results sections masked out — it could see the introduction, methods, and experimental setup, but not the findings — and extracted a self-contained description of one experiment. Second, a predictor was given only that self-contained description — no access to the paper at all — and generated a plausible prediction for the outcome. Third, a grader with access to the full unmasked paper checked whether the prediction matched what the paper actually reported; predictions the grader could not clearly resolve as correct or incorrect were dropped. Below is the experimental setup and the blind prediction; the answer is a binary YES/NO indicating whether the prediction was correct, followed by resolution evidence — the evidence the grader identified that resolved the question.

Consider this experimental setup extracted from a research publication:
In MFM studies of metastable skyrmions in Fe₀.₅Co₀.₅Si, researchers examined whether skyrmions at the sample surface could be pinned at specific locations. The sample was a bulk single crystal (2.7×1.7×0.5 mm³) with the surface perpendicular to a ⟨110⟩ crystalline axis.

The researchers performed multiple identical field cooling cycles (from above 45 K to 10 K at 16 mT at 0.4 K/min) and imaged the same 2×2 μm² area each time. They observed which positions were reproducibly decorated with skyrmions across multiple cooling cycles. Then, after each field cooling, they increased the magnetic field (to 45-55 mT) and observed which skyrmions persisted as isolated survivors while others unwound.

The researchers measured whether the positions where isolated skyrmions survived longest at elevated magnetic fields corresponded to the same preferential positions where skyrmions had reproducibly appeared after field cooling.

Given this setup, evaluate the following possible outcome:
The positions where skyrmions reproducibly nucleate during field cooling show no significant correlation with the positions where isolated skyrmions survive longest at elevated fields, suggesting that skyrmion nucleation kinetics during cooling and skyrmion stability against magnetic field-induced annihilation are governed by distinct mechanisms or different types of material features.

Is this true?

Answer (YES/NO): NO